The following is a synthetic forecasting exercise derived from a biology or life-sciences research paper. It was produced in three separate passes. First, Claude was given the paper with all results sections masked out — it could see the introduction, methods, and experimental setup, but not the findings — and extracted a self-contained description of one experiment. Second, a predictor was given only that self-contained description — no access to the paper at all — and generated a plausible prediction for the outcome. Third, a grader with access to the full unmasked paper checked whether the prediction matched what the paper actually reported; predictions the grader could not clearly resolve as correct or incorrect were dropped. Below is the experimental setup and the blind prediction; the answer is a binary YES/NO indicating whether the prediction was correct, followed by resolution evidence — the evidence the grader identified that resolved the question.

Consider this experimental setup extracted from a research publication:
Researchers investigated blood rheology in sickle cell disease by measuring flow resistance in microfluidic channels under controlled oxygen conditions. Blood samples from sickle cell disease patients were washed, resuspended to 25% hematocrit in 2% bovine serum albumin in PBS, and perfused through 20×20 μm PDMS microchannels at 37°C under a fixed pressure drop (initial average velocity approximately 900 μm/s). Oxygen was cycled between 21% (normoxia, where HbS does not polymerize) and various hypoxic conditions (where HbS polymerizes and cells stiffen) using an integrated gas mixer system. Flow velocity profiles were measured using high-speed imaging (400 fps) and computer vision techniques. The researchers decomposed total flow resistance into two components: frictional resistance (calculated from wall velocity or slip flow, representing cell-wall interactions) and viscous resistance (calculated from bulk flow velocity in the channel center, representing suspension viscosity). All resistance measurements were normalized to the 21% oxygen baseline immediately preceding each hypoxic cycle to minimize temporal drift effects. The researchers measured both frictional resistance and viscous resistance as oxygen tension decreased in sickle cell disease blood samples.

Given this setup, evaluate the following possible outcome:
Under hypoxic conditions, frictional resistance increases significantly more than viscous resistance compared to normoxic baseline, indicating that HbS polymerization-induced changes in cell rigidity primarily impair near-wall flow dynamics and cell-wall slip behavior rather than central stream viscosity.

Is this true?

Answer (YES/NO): NO